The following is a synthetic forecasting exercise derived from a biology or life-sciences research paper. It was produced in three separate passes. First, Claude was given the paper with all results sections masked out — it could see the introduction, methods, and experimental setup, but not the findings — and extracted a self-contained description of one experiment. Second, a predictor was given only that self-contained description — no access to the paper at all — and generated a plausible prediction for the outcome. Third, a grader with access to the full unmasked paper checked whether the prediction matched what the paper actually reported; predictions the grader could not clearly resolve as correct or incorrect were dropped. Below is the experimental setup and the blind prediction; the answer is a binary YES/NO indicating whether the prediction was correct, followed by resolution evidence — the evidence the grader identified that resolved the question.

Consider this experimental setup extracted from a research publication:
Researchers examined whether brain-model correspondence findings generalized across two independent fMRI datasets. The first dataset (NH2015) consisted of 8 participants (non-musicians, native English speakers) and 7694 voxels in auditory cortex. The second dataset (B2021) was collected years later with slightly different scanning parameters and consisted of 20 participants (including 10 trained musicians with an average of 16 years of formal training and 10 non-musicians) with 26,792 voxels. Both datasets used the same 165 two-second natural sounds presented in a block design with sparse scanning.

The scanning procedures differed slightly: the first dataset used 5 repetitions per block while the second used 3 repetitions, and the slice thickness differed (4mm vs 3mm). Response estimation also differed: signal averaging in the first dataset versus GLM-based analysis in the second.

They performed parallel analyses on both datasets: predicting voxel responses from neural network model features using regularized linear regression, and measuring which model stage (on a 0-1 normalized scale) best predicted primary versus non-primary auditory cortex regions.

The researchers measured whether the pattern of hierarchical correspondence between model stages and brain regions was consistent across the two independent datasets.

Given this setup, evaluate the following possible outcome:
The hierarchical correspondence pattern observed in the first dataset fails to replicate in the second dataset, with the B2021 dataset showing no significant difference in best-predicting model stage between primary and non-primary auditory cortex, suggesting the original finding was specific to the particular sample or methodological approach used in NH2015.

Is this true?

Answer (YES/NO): NO